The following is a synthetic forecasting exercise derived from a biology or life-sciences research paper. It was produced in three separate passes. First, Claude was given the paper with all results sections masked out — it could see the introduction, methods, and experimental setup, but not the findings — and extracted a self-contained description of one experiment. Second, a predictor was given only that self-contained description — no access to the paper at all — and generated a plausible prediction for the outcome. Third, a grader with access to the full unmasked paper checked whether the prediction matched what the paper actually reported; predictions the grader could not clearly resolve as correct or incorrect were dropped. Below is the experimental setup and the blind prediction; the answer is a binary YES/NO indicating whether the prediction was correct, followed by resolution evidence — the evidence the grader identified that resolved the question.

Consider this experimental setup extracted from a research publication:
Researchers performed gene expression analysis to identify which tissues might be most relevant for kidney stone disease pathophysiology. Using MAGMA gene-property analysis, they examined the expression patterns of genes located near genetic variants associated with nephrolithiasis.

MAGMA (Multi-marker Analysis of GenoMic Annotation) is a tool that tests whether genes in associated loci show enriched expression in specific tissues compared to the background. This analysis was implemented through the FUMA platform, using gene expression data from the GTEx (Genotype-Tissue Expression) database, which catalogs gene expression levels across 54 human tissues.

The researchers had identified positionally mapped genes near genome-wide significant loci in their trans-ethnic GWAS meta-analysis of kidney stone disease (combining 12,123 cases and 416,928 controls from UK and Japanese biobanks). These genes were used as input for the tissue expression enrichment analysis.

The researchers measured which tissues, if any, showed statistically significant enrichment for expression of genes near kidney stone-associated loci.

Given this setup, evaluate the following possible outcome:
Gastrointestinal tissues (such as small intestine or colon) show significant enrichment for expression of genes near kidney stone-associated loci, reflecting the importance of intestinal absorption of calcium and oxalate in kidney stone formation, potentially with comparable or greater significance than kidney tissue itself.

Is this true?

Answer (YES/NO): NO